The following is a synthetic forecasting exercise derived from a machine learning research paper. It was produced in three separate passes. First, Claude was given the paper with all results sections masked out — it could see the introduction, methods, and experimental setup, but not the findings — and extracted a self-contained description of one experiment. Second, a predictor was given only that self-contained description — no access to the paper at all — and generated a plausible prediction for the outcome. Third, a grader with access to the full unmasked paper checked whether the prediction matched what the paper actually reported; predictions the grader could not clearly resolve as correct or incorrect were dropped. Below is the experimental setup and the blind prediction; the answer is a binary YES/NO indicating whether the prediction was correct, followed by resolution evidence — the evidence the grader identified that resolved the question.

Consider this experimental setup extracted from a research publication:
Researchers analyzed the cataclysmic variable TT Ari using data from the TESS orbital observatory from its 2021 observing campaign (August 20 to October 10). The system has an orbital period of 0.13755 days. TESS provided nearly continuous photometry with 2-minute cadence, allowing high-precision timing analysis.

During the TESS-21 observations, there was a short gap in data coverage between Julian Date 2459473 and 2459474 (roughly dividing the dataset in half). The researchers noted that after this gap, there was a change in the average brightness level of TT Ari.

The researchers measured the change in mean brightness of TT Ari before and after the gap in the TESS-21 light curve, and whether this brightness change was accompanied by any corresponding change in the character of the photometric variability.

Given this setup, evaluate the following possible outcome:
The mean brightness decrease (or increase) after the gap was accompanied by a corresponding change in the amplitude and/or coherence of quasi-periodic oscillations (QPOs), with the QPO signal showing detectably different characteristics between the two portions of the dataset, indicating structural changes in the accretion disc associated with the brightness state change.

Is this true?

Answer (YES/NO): NO